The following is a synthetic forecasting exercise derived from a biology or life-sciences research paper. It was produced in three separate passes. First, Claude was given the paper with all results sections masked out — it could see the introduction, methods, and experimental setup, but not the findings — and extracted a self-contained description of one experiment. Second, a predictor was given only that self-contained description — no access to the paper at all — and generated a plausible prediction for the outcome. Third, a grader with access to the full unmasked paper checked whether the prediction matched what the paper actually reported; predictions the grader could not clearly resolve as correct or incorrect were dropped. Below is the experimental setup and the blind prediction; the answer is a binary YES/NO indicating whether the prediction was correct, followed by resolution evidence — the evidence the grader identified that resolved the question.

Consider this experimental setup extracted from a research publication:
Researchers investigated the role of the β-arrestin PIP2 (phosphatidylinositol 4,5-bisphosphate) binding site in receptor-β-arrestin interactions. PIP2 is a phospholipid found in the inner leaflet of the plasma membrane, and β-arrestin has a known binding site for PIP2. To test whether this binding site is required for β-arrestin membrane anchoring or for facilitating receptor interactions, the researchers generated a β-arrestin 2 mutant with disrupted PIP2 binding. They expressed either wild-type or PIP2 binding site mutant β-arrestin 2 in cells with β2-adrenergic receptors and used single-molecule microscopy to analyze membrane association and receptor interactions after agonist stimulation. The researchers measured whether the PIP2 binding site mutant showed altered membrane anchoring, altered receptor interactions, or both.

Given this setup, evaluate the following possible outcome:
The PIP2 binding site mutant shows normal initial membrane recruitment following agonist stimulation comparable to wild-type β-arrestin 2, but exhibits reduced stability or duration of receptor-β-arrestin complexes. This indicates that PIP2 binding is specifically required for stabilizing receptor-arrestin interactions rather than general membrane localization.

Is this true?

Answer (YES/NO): NO